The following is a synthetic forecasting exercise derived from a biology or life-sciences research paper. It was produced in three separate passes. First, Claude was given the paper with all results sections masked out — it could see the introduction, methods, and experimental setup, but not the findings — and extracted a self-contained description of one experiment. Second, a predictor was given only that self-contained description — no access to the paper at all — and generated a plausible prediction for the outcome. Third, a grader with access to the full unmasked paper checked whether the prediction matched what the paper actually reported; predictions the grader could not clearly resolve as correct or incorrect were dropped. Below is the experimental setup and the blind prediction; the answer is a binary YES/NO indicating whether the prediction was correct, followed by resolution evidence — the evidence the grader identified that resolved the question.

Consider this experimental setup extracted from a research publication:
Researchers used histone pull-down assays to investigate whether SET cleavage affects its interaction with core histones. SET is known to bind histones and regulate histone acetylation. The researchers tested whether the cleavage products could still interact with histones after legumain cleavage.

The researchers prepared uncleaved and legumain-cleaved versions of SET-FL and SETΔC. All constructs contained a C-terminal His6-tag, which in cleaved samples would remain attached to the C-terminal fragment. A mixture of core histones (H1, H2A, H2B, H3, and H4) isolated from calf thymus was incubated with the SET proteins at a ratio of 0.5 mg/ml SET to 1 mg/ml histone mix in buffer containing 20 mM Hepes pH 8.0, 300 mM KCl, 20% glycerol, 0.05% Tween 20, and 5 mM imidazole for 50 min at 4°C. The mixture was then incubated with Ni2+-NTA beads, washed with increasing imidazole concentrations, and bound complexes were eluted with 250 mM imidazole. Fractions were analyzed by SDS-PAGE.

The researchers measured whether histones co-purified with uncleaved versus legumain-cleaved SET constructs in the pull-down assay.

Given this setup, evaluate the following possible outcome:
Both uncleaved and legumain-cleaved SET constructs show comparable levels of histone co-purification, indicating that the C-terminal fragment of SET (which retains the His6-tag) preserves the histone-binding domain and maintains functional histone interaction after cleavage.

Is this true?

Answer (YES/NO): NO